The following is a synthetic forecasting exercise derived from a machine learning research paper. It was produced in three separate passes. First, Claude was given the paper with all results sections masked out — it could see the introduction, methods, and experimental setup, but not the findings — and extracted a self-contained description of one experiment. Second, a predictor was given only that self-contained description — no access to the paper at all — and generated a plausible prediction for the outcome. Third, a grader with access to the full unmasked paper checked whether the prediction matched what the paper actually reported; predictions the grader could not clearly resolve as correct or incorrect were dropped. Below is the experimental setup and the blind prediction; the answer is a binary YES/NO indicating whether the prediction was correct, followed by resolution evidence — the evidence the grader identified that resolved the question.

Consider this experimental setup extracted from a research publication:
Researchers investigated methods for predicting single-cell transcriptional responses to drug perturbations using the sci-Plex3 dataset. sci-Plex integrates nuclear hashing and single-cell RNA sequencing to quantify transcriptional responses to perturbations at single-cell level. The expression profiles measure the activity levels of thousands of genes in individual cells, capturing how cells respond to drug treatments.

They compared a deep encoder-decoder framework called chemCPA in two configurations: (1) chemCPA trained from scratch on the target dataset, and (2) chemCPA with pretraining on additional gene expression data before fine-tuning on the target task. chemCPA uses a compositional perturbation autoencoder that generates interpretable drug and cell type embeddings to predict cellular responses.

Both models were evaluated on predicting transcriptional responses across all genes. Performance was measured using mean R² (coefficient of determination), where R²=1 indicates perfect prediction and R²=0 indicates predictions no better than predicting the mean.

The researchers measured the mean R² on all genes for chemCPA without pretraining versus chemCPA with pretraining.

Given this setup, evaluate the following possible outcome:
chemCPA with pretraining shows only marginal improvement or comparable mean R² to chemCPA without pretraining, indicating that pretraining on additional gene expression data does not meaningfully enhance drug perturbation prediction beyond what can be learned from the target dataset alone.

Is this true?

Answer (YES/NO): NO